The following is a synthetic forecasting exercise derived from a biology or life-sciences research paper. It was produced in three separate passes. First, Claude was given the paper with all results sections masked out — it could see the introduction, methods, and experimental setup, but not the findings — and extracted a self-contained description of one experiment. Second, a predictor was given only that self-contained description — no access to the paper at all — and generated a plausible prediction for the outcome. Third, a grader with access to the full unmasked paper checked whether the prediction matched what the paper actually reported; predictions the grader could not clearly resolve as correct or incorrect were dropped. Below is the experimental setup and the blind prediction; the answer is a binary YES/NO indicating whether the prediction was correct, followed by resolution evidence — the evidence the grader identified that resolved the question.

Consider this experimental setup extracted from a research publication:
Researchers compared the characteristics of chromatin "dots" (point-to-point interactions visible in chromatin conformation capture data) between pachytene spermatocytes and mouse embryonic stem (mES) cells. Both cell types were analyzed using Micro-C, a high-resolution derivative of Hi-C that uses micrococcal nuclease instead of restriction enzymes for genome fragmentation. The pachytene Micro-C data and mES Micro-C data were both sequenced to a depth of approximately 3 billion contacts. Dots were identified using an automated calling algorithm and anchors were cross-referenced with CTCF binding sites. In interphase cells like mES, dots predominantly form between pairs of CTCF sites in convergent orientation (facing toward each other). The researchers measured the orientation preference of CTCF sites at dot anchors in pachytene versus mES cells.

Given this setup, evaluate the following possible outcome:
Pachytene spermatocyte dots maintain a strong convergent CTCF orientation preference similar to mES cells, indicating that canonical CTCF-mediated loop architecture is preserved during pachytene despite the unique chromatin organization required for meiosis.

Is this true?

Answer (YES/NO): NO